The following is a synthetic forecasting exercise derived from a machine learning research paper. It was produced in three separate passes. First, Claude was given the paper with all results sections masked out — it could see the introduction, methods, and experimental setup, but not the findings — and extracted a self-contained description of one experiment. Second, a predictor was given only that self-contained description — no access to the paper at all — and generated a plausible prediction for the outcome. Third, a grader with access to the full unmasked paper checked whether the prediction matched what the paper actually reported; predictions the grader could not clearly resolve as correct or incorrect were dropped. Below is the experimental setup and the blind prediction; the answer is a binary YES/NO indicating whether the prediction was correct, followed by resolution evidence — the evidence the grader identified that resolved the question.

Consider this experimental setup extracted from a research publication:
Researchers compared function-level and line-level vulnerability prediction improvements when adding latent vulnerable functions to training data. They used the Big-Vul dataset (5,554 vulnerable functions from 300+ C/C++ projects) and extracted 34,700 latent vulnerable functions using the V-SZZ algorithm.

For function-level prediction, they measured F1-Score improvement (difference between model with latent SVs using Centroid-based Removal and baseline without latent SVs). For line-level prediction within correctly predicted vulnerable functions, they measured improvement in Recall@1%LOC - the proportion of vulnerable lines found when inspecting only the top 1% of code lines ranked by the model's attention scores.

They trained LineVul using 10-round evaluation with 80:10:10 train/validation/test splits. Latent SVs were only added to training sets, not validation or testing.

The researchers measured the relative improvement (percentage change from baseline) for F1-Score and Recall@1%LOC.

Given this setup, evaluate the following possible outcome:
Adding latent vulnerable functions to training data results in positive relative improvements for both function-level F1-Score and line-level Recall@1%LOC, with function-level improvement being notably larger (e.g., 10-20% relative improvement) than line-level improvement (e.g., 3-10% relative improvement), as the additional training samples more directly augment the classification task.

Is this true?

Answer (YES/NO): NO